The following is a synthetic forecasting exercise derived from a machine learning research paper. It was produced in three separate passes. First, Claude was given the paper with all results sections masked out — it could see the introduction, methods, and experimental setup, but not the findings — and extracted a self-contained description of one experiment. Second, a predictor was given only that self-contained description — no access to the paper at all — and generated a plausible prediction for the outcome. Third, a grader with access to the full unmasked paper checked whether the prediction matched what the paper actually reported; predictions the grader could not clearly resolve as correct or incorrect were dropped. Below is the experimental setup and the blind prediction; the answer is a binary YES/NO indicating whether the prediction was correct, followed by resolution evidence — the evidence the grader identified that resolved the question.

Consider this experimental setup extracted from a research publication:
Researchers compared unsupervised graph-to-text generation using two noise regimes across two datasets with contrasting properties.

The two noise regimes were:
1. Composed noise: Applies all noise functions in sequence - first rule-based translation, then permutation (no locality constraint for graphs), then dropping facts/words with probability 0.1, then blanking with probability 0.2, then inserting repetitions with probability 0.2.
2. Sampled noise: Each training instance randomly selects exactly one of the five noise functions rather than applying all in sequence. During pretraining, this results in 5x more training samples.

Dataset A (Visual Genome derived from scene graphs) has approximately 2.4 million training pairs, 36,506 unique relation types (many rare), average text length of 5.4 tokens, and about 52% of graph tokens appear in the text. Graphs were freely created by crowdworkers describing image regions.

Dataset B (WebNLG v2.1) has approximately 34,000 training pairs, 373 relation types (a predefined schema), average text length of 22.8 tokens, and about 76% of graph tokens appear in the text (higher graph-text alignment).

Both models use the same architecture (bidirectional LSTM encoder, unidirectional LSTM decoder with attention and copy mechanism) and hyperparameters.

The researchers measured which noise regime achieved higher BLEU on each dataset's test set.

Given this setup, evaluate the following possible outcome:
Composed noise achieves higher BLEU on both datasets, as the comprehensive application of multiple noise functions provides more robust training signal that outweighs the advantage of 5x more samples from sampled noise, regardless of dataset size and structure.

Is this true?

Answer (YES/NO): NO